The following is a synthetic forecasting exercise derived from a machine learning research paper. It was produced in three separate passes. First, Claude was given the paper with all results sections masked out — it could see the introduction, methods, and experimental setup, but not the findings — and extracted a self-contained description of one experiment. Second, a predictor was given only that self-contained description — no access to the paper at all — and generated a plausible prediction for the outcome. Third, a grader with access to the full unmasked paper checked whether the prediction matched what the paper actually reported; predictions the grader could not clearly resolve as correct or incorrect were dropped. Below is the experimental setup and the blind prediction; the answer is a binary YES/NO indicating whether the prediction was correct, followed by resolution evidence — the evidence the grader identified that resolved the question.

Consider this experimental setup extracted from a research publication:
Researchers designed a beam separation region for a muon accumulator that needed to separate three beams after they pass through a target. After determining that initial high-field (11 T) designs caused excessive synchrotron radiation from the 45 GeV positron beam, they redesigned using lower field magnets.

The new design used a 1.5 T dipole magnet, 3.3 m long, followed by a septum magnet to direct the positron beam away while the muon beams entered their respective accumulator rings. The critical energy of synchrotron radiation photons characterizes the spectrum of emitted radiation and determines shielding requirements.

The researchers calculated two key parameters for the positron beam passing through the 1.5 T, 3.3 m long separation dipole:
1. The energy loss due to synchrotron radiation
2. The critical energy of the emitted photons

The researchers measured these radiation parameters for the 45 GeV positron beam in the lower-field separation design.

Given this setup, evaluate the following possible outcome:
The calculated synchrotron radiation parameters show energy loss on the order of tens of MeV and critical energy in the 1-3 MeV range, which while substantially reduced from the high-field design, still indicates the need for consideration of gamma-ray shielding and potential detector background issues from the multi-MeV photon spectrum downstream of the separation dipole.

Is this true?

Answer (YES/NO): YES